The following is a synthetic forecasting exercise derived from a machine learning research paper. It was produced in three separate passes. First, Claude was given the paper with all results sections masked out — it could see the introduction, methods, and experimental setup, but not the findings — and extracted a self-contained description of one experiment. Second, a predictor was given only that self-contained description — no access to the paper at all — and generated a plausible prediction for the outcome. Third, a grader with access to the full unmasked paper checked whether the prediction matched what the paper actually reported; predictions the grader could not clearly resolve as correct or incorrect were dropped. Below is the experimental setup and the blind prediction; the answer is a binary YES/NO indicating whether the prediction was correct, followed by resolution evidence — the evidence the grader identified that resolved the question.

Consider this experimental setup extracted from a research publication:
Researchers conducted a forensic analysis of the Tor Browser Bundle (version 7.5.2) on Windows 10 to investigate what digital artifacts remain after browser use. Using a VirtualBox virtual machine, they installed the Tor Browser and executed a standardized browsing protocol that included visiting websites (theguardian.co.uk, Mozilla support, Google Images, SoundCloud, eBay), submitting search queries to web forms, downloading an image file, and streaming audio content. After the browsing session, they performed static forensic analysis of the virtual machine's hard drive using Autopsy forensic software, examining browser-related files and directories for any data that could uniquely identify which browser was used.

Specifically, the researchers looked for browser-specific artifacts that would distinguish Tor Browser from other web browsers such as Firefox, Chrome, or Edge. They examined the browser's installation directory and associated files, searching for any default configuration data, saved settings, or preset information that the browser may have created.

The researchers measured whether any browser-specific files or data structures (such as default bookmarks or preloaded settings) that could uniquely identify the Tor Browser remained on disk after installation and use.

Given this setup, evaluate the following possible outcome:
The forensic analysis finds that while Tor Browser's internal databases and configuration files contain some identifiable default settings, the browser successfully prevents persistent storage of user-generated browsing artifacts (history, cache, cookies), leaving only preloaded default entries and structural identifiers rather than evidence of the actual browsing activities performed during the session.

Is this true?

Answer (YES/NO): NO